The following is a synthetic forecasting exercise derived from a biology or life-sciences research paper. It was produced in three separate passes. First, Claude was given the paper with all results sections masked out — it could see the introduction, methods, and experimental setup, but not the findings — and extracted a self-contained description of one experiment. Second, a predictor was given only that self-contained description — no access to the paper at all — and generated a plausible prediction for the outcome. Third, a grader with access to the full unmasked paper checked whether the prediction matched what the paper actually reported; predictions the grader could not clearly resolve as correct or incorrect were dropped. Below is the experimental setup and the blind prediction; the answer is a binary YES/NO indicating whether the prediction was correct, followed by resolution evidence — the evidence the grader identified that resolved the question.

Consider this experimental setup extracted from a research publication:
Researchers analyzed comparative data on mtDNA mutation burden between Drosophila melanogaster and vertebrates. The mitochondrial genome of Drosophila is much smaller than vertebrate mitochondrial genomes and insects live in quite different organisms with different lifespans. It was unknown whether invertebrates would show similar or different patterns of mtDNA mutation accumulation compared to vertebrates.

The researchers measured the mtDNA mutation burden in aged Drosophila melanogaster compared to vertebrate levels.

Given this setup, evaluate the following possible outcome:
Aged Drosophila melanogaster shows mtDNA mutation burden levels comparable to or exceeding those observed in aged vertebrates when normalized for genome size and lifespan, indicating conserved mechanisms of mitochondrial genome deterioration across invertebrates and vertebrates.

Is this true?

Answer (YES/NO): NO